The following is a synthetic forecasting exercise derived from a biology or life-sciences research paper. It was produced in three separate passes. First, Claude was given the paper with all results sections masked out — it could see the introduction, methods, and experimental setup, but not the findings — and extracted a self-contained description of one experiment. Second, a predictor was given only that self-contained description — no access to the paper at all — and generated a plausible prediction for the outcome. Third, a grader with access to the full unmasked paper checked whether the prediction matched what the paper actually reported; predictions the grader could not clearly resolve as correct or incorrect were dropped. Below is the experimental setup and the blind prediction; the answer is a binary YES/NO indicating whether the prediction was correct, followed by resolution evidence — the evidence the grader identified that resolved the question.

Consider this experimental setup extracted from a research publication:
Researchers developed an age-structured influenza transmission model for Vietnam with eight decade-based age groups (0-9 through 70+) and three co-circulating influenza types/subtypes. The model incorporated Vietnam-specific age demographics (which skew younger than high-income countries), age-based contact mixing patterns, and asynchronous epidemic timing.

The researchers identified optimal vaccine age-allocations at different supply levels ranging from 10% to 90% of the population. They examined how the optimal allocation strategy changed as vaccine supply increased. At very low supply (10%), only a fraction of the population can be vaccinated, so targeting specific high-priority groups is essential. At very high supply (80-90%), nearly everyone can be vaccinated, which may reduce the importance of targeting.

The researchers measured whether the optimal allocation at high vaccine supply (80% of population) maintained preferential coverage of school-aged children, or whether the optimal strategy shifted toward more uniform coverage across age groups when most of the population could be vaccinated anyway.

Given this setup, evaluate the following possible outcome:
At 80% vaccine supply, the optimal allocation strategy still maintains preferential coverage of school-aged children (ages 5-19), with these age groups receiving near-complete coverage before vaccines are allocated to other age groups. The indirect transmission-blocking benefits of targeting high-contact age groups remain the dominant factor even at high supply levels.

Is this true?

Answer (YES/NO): NO